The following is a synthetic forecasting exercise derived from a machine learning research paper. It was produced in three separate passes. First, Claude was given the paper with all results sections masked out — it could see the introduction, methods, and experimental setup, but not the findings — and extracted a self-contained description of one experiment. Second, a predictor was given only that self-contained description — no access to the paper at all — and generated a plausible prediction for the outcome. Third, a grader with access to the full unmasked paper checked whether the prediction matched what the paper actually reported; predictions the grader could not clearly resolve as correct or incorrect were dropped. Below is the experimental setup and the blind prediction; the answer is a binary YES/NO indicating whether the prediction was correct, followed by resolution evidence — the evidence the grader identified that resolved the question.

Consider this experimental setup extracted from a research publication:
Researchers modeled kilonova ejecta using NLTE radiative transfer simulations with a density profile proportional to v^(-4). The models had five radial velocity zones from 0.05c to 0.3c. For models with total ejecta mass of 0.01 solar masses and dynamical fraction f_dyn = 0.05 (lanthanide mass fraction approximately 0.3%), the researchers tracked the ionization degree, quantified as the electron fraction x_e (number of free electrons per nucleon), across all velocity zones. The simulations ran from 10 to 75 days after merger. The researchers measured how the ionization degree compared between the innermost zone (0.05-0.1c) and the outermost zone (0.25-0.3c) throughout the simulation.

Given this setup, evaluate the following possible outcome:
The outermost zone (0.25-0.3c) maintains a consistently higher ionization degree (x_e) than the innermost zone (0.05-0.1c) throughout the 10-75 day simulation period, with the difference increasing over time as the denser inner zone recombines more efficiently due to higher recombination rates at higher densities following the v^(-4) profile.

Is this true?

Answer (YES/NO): NO